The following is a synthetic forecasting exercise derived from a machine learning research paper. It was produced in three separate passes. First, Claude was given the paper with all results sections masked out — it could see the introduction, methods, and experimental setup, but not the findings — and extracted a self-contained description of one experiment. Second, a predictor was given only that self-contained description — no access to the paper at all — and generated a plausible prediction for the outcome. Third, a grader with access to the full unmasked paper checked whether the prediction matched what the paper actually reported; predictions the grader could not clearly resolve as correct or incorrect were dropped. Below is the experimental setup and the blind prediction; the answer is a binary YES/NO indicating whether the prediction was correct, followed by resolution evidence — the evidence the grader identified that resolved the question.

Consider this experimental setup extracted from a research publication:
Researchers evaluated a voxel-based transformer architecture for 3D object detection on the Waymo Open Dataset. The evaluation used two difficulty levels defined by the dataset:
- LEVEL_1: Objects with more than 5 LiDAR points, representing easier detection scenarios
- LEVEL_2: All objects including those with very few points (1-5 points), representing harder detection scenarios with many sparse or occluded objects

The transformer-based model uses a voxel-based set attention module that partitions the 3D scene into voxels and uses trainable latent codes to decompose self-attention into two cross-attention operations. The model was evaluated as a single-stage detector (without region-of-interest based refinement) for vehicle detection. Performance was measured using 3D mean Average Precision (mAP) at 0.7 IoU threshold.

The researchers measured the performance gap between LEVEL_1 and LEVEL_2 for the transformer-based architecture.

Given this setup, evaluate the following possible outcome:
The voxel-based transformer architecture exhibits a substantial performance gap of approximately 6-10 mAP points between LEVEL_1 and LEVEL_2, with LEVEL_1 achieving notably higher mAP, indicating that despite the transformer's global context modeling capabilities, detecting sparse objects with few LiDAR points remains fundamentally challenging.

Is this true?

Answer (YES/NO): YES